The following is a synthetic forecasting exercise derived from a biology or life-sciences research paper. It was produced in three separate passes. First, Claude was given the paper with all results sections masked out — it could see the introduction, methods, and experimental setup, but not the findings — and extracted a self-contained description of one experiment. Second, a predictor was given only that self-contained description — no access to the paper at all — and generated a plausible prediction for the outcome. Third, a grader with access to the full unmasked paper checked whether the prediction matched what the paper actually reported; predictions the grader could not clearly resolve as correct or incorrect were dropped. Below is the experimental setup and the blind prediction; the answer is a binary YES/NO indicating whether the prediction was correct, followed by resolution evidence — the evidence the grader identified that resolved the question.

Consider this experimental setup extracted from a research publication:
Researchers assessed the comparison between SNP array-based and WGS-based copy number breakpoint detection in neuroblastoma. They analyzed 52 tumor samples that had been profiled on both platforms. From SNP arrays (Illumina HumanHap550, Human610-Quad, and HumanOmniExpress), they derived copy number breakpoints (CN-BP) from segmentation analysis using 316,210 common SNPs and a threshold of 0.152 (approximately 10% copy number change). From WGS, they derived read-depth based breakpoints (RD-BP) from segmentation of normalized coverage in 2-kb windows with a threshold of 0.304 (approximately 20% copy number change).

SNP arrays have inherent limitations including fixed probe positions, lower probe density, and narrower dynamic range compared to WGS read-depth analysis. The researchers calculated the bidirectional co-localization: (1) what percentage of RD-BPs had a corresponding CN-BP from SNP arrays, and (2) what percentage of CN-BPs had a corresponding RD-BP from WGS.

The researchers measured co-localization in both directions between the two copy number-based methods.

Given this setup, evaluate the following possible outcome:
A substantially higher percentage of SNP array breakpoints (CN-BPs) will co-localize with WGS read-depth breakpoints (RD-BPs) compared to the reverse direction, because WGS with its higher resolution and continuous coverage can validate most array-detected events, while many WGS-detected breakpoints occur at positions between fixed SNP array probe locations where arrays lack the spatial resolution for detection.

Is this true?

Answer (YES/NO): YES